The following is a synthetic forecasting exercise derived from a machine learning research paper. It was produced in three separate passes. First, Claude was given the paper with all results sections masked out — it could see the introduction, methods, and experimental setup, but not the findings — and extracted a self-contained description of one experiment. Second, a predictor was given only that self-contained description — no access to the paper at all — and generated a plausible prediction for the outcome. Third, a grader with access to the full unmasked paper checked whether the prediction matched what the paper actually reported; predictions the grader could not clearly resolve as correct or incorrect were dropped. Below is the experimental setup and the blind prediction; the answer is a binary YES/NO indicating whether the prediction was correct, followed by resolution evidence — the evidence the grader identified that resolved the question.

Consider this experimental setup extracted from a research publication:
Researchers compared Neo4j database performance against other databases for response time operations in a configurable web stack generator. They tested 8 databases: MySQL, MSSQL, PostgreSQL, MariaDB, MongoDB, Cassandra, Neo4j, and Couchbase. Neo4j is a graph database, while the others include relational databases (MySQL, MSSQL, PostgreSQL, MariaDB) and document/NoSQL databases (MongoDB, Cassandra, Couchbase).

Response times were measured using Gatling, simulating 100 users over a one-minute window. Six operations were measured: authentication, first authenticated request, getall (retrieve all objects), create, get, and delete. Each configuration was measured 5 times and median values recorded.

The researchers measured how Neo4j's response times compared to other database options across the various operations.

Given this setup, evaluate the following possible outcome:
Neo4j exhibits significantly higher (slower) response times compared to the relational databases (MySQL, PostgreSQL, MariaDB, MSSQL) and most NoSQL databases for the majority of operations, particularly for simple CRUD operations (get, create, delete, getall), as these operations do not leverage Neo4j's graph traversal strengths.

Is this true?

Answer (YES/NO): NO